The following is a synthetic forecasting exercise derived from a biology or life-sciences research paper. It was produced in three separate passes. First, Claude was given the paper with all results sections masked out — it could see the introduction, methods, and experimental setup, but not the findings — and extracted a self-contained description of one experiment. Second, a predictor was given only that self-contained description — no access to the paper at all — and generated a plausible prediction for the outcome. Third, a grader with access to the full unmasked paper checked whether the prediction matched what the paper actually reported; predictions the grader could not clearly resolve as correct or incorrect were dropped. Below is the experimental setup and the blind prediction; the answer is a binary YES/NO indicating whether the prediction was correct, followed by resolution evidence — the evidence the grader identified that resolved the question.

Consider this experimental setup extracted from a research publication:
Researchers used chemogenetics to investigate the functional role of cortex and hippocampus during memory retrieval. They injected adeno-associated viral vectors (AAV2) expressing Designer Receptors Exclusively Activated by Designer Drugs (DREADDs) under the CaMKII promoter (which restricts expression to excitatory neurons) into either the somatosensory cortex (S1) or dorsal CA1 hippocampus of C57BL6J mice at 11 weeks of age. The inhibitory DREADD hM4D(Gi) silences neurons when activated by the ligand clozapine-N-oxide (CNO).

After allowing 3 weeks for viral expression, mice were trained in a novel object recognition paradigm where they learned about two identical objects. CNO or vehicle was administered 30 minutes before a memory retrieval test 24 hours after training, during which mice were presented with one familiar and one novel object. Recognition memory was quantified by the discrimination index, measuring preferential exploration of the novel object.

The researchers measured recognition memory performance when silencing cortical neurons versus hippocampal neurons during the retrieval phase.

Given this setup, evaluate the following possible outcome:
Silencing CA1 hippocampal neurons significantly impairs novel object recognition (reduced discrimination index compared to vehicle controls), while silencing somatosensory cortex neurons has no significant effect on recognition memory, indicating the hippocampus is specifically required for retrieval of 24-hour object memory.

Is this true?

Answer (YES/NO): NO